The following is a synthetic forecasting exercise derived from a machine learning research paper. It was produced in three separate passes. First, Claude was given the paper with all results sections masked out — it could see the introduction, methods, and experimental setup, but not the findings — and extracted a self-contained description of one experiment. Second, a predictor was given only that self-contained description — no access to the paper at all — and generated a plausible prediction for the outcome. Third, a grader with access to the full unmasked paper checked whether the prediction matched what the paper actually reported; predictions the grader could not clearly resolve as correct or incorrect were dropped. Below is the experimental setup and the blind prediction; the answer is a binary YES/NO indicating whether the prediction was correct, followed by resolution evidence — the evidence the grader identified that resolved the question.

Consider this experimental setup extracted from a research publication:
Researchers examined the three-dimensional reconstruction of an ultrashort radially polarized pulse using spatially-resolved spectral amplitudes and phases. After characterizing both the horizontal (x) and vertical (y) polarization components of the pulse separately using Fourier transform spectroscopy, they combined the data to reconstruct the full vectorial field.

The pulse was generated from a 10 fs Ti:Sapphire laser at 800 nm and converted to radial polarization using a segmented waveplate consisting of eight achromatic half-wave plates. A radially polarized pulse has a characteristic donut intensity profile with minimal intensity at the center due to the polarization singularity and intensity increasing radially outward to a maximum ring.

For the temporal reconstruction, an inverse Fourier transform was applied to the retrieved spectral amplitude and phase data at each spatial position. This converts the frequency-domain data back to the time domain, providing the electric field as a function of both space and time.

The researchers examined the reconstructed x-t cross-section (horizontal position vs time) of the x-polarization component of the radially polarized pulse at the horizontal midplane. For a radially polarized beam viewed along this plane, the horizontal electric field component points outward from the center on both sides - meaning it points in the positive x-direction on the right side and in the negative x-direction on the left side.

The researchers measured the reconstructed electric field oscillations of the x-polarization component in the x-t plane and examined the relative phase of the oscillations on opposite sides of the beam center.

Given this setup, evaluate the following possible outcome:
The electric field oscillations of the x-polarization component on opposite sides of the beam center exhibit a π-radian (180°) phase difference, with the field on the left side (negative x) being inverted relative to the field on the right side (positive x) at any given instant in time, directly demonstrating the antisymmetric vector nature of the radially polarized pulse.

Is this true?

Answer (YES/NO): YES